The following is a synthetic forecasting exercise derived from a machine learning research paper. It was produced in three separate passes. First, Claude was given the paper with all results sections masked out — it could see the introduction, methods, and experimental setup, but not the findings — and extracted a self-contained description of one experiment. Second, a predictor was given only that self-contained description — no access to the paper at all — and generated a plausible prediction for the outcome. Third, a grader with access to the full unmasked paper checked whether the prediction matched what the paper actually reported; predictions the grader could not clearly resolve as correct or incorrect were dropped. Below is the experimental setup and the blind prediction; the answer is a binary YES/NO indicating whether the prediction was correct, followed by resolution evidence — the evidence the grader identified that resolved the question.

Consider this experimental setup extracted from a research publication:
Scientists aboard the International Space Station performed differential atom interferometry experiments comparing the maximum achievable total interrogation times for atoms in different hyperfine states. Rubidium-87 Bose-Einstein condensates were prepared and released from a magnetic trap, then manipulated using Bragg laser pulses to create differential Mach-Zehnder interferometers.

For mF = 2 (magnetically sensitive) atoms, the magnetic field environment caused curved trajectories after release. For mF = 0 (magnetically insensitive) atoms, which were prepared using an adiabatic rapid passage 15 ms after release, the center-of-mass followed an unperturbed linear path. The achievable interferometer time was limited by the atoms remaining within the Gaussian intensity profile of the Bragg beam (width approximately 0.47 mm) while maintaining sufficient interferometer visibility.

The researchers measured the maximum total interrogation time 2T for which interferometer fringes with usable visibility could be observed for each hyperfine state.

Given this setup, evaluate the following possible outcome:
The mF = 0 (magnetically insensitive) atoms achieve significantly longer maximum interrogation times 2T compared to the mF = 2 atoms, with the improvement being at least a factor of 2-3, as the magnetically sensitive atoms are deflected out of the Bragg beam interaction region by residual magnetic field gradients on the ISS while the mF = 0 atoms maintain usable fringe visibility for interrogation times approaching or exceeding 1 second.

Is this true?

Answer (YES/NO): NO